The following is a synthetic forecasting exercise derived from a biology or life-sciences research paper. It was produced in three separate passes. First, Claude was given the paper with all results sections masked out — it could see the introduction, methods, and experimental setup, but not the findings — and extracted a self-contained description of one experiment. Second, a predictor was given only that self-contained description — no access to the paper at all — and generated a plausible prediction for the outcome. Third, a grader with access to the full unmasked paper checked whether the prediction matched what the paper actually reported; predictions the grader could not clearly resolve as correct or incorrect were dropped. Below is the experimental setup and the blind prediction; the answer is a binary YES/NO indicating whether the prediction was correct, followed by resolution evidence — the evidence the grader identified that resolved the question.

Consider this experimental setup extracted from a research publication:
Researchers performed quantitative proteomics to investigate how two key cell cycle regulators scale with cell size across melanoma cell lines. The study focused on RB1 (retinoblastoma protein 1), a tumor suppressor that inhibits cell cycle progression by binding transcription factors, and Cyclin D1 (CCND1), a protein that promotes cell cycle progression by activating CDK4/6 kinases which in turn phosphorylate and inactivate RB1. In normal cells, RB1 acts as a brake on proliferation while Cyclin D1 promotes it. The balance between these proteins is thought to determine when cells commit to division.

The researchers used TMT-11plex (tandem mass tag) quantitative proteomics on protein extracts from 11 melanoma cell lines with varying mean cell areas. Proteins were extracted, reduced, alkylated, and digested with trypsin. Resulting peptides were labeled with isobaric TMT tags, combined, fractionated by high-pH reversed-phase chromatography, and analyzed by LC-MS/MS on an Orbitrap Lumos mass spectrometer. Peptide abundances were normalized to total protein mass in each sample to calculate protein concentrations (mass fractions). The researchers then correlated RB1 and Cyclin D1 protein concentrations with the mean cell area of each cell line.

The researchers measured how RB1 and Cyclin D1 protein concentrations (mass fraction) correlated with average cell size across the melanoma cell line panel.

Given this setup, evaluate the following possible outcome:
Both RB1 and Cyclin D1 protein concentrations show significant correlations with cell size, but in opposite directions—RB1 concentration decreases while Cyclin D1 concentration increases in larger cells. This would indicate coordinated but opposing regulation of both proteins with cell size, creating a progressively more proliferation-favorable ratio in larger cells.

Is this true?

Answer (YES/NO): NO